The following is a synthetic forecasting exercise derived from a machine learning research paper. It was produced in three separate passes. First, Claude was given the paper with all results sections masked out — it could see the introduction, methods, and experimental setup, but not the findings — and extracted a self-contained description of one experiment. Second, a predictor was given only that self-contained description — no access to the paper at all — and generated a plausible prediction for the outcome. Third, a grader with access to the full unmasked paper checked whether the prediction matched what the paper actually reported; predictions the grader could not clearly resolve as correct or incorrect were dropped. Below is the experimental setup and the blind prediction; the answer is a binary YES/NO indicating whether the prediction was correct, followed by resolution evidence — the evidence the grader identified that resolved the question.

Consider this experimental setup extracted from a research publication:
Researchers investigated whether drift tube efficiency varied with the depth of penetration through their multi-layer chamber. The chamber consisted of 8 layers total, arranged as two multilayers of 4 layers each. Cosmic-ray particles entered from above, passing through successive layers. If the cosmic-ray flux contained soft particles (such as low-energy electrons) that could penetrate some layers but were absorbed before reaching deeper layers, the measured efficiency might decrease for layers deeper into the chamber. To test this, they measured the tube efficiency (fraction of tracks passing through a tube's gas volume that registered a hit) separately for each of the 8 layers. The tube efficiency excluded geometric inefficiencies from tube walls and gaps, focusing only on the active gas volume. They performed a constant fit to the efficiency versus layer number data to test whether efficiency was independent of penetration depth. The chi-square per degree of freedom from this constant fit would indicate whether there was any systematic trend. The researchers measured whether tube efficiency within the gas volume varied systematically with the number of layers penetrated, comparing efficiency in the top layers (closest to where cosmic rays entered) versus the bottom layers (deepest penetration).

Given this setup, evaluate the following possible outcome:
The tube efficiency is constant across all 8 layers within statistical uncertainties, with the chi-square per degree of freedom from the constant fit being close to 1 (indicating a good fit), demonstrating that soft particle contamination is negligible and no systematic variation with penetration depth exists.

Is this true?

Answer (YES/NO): NO